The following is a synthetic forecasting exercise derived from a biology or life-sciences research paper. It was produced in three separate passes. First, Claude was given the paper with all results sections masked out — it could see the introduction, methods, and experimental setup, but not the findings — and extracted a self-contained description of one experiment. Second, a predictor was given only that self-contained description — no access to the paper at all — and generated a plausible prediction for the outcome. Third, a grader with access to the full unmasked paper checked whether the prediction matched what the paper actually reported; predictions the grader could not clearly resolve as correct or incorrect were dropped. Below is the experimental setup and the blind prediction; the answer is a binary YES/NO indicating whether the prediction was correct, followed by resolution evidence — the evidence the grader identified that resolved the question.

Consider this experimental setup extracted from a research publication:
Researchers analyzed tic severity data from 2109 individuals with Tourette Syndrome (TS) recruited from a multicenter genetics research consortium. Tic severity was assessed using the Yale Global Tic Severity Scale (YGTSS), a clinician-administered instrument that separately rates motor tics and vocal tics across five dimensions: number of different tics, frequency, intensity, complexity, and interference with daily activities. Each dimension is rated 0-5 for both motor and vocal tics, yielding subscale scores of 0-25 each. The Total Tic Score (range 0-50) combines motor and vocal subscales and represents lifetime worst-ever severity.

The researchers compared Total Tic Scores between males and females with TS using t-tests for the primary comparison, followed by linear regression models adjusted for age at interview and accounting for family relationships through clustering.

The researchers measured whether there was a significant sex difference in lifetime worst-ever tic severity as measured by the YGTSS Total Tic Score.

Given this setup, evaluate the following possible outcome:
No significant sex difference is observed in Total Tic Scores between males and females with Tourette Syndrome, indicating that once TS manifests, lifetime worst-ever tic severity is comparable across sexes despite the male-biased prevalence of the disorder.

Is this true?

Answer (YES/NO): NO